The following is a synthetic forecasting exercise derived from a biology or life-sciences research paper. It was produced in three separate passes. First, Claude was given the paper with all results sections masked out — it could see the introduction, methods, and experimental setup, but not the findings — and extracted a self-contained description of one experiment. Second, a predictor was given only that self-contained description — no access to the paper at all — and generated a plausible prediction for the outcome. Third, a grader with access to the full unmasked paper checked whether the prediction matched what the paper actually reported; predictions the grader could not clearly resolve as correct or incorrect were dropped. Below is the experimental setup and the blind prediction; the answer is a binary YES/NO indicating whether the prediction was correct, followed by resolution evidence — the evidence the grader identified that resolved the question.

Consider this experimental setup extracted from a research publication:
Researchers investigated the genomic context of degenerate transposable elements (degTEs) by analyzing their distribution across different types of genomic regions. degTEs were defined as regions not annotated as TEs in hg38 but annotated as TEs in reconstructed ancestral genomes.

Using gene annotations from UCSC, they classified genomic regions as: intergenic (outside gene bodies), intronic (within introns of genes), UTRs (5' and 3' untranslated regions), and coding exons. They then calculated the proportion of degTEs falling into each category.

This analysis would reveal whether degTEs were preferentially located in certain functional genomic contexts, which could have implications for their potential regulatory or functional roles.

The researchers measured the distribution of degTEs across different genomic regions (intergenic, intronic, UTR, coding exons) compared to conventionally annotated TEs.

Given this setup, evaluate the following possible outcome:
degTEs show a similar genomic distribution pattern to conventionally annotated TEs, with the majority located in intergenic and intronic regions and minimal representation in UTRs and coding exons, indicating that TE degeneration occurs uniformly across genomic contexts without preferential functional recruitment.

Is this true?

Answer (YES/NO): YES